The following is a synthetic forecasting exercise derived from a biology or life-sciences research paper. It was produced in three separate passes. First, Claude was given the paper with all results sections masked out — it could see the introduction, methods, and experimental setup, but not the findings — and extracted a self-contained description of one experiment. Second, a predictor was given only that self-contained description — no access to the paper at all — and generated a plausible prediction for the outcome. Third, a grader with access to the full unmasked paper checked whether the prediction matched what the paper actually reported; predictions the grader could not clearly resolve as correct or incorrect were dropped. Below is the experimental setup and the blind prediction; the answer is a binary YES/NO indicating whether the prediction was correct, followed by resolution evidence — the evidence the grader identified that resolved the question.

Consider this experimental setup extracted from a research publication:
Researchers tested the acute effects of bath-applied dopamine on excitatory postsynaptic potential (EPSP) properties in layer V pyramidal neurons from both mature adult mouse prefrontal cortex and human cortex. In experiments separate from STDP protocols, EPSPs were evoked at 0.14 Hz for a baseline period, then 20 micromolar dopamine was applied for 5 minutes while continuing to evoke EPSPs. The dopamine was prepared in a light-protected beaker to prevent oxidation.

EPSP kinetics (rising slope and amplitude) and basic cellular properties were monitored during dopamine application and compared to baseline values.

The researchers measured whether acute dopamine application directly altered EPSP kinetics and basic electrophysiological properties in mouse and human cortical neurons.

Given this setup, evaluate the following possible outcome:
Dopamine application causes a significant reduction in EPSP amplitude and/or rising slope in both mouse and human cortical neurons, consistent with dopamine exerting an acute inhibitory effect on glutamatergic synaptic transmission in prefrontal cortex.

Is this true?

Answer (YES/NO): NO